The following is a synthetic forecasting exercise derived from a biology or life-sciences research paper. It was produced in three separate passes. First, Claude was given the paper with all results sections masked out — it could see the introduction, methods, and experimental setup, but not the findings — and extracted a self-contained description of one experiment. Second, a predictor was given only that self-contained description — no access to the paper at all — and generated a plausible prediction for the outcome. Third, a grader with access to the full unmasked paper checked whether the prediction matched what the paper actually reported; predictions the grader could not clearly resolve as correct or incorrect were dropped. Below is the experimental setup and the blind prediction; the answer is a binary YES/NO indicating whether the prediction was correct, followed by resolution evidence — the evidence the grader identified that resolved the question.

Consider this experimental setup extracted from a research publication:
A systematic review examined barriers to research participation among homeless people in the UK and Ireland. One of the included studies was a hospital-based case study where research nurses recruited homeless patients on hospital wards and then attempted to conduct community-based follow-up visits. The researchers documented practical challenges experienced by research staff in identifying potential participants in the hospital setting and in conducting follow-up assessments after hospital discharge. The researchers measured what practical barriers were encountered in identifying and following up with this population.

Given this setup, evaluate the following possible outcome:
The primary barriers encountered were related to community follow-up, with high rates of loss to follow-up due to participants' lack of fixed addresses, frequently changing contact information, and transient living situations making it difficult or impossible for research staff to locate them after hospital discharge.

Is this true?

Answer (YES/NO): NO